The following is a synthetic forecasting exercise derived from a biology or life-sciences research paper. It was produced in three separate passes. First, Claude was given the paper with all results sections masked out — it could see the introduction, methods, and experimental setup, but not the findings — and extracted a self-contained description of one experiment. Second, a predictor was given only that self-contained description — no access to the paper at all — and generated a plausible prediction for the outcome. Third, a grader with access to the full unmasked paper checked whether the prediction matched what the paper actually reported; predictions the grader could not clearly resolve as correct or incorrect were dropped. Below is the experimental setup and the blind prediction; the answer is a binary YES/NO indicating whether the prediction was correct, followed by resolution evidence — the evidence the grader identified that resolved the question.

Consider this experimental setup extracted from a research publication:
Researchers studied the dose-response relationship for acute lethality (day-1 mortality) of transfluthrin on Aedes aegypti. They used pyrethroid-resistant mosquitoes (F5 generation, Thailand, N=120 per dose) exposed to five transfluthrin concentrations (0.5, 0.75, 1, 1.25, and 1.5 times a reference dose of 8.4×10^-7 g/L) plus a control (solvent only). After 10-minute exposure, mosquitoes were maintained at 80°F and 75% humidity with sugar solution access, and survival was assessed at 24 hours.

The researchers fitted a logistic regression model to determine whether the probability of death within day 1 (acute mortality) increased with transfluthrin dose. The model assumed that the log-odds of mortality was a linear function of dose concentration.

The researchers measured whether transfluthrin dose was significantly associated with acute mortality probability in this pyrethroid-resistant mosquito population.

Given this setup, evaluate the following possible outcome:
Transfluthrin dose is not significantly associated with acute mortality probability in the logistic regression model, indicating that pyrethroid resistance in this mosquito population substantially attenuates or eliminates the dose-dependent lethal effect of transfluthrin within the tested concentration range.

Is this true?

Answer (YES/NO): NO